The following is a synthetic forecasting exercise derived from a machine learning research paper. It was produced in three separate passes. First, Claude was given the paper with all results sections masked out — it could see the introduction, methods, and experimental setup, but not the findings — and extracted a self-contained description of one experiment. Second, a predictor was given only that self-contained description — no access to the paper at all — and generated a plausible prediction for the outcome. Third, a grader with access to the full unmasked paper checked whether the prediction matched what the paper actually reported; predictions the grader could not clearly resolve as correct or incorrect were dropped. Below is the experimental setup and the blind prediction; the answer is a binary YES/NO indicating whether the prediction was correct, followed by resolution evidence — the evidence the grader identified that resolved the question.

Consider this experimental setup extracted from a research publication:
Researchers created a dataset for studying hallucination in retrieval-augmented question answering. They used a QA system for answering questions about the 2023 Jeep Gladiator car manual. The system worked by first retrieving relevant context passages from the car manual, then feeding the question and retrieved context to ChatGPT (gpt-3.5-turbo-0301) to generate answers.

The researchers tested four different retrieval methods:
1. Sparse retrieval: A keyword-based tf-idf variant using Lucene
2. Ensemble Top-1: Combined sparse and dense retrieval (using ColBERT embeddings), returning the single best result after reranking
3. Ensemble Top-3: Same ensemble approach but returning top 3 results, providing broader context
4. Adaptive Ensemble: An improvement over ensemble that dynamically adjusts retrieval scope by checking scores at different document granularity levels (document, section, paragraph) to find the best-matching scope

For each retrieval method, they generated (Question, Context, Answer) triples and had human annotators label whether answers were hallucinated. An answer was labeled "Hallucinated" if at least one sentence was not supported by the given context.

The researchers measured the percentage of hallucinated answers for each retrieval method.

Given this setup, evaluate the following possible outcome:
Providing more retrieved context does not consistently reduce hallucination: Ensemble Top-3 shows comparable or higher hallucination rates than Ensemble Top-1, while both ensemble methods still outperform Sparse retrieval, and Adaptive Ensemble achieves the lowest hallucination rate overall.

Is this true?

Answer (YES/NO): NO